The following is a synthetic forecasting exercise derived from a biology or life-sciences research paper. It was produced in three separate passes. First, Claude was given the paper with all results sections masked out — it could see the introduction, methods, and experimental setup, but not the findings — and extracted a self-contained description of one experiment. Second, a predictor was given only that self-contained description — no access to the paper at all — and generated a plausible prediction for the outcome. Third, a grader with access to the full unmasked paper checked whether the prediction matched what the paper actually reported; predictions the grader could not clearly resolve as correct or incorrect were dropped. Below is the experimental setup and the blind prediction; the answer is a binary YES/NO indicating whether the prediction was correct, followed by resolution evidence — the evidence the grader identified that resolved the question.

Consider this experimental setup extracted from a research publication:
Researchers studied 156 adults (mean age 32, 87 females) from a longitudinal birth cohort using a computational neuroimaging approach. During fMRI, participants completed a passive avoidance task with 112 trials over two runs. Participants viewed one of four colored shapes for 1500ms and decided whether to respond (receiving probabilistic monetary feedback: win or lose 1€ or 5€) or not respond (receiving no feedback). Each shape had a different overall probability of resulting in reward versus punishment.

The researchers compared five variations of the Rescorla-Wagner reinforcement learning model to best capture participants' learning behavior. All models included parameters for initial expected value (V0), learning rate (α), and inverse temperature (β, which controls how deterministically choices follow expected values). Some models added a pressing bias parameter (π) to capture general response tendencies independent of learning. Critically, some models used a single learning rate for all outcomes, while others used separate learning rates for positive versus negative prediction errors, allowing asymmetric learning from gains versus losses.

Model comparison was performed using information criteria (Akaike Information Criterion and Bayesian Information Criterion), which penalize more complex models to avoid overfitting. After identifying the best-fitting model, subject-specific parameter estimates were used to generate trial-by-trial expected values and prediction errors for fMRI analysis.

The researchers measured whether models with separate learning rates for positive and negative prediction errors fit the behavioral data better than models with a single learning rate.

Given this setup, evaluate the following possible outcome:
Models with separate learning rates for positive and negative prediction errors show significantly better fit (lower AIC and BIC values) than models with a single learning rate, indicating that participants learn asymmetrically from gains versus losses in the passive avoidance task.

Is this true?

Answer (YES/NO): NO